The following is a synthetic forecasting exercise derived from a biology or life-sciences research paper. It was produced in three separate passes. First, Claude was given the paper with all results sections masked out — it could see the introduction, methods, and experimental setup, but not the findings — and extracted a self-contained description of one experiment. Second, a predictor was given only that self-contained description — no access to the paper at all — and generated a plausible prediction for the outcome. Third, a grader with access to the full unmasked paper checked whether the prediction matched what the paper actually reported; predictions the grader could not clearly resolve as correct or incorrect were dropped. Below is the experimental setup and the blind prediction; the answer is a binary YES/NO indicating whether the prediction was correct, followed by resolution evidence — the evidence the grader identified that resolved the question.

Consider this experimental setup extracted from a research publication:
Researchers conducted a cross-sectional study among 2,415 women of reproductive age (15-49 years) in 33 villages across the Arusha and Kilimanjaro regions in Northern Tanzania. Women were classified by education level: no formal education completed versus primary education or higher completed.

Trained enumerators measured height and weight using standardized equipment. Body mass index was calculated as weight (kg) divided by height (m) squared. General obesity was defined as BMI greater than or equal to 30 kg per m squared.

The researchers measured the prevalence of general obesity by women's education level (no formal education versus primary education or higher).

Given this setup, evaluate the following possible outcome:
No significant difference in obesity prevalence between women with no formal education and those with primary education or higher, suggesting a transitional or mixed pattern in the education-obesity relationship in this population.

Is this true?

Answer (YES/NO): NO